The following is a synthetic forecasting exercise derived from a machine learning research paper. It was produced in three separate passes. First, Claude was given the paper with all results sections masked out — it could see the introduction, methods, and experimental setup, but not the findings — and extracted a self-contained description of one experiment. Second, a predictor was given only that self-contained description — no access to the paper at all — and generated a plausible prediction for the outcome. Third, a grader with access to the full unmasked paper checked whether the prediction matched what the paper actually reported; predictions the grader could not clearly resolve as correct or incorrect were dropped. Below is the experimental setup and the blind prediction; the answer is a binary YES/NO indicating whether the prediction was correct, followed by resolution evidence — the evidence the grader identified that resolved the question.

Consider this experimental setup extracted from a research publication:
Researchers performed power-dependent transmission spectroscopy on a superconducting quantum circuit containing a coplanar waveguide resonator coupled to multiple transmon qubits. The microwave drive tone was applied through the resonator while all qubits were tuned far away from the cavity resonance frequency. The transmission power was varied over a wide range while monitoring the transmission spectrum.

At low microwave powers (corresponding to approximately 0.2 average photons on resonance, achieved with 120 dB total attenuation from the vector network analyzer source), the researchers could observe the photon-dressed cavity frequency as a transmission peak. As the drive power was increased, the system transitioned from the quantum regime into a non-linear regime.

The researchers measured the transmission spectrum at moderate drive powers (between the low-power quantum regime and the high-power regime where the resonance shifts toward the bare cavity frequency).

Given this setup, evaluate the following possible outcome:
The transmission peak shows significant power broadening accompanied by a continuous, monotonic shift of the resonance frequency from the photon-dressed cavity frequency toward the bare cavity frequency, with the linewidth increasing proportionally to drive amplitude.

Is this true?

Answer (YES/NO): NO